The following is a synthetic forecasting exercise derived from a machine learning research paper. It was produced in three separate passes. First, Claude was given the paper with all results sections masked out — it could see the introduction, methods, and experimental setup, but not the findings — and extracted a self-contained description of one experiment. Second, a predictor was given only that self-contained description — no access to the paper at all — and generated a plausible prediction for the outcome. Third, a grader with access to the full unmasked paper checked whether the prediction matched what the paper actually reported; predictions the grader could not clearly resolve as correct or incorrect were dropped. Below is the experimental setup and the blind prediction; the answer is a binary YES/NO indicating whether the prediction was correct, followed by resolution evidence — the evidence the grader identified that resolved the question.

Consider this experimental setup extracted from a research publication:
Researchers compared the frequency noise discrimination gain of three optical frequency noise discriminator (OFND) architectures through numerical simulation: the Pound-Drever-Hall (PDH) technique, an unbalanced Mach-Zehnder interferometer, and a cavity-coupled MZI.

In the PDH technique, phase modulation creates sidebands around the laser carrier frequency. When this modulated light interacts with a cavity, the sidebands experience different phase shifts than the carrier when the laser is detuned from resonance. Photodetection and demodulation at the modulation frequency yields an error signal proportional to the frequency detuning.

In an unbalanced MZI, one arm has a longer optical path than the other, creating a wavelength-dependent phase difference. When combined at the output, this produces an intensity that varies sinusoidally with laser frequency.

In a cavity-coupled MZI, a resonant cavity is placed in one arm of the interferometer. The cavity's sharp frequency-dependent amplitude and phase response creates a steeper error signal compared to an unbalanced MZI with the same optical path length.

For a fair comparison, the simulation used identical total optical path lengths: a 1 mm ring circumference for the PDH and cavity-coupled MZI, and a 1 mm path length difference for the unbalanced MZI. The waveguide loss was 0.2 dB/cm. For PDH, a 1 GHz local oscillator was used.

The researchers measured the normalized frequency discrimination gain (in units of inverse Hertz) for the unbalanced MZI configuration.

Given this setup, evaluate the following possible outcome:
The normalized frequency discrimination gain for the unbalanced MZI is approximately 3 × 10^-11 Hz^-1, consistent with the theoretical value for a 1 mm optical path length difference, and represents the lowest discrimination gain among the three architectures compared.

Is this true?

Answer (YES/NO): NO